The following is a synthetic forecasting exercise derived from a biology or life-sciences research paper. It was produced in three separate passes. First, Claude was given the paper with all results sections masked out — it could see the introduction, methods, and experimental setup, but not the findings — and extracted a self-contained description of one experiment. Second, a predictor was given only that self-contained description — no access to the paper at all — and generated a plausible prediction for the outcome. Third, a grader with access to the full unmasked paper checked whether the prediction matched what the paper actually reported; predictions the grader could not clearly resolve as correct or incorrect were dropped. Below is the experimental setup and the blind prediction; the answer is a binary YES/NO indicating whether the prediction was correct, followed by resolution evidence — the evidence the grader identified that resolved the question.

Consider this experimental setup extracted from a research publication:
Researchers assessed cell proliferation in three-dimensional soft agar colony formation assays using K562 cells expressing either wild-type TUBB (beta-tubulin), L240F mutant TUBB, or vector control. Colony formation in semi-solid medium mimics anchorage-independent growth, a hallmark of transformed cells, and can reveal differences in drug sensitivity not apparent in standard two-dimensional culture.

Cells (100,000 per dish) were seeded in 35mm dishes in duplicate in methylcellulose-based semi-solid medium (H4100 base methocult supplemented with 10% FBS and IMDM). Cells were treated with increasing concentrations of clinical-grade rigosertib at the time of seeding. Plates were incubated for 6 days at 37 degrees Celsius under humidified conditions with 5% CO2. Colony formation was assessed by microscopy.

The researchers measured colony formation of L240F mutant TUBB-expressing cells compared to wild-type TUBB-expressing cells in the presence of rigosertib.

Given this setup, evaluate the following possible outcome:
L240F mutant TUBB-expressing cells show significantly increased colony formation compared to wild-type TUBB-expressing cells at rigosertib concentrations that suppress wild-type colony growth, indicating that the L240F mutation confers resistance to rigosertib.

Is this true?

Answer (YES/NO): NO